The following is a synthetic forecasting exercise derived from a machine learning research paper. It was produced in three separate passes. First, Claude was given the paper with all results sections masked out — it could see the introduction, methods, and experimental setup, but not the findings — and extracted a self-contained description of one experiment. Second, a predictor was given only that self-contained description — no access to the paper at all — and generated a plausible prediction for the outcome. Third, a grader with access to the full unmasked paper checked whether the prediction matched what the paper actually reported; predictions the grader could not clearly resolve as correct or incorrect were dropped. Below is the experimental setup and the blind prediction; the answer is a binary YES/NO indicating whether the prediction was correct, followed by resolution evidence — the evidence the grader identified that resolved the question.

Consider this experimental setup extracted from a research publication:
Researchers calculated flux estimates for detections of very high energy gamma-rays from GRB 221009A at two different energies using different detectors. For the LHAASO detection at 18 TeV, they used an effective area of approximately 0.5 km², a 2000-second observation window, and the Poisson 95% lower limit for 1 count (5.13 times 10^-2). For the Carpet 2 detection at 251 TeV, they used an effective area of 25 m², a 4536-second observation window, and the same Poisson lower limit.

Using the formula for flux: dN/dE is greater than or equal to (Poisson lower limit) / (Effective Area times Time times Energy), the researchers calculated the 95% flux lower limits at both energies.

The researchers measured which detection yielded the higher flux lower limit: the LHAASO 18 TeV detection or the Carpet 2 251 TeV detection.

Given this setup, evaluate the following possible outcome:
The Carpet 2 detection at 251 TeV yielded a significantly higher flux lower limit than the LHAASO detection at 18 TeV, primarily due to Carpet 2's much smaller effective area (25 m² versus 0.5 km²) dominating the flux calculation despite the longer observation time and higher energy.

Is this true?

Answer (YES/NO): YES